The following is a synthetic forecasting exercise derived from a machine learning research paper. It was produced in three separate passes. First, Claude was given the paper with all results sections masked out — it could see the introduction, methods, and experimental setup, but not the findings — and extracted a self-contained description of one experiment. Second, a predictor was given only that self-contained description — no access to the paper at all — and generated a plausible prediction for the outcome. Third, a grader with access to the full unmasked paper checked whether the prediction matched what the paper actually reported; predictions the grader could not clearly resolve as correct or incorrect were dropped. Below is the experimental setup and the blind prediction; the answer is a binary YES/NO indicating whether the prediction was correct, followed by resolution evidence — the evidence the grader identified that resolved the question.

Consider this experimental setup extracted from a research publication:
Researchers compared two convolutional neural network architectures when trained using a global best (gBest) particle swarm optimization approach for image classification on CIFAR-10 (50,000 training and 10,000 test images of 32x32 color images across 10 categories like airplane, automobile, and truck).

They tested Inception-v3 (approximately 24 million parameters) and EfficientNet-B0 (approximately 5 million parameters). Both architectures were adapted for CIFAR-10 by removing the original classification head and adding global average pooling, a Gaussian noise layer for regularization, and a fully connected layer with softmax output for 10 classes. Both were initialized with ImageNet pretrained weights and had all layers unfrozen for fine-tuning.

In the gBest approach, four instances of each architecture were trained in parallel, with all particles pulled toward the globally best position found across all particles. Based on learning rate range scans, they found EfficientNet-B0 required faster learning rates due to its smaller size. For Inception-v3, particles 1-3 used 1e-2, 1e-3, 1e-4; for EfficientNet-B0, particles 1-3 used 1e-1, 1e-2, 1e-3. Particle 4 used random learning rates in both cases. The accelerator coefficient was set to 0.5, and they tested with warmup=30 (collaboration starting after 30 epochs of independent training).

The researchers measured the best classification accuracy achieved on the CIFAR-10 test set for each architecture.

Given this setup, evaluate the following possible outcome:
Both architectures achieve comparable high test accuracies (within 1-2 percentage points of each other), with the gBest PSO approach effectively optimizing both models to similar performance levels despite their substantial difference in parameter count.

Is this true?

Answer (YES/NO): YES